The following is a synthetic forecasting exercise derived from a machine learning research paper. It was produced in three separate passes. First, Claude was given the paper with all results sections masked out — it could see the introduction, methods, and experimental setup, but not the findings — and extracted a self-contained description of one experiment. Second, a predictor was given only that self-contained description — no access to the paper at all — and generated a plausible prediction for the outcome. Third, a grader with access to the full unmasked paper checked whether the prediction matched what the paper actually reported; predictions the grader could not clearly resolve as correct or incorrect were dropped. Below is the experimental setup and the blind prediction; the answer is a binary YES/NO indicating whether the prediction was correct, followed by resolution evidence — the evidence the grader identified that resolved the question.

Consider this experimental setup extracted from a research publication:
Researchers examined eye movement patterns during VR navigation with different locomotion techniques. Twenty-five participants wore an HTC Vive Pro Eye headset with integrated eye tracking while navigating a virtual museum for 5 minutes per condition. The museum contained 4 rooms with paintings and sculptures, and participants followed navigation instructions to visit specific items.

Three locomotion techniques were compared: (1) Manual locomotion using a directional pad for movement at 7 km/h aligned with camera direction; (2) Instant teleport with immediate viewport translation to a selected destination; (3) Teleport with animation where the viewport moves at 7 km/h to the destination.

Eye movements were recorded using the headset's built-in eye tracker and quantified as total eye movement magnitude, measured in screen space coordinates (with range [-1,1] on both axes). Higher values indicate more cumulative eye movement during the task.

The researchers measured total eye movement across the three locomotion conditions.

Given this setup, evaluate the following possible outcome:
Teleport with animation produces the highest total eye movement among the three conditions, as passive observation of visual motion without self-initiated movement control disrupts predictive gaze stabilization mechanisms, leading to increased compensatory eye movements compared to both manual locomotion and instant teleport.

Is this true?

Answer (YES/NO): NO